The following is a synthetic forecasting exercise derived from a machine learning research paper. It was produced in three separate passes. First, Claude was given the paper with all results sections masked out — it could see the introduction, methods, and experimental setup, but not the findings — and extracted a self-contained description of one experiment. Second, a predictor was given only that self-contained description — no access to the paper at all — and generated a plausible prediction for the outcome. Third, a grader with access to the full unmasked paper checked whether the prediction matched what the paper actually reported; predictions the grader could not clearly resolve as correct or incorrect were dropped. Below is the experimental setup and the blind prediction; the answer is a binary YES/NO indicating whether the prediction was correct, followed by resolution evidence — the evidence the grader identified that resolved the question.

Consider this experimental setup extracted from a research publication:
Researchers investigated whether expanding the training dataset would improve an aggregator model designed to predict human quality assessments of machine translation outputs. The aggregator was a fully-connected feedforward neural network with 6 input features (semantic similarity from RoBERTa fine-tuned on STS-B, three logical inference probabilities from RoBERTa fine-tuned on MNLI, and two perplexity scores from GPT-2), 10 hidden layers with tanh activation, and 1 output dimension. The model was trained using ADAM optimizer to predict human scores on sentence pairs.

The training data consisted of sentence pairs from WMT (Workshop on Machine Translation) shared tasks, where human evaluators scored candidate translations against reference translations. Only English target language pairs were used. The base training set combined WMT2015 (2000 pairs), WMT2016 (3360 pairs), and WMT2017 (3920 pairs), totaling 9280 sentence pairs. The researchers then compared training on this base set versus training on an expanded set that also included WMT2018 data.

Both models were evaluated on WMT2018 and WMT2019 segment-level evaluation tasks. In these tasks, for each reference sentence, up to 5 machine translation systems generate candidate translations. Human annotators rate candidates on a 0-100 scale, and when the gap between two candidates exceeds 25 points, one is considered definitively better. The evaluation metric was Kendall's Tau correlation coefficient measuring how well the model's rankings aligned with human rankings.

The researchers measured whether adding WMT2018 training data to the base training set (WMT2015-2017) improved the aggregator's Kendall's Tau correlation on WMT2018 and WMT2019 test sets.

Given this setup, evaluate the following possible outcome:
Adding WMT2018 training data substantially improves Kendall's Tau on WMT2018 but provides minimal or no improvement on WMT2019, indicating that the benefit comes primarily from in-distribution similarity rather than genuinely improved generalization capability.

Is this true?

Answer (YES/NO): NO